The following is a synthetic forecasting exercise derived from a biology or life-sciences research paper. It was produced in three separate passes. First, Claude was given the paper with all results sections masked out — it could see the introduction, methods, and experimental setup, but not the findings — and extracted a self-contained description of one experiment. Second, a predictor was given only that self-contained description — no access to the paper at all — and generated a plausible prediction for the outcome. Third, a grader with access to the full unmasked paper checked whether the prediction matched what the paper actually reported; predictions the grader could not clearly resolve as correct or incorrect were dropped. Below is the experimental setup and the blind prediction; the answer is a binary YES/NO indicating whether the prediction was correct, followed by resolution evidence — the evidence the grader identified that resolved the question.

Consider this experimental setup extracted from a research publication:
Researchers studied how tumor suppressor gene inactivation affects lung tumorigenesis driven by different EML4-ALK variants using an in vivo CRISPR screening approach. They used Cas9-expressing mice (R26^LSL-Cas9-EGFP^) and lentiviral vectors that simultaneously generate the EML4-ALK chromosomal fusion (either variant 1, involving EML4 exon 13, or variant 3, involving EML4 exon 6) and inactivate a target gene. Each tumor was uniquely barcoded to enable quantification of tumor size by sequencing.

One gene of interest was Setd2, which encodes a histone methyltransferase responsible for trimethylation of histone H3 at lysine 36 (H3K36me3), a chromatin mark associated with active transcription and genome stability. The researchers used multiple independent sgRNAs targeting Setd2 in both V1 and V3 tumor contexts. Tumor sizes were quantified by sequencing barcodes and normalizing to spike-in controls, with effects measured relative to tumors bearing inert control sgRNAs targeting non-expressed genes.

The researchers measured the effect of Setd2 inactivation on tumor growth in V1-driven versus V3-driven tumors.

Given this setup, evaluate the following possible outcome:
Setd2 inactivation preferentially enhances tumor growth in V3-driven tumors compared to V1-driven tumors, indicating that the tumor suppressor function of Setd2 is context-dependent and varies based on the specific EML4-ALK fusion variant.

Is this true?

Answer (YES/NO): YES